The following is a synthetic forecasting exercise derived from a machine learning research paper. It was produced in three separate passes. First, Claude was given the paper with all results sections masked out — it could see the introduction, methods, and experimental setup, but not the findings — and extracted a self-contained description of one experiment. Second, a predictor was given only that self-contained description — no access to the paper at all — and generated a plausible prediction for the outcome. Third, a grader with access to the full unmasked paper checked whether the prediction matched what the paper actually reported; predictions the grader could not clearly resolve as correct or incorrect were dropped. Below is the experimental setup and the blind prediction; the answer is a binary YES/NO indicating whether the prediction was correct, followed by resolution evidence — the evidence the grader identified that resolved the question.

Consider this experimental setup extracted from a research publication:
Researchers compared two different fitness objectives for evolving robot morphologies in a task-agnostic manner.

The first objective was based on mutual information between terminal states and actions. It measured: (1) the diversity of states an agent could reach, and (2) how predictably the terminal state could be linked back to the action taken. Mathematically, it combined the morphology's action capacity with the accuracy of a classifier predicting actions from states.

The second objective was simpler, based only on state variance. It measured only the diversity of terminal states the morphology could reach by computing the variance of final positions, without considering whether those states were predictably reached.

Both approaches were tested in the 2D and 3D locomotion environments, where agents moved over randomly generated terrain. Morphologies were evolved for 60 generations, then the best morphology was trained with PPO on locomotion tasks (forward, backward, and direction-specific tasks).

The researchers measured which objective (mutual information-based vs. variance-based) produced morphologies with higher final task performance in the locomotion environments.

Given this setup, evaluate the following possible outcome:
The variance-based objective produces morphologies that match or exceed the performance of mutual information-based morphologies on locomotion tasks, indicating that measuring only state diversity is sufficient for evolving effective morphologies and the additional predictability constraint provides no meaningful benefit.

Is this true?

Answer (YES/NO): NO